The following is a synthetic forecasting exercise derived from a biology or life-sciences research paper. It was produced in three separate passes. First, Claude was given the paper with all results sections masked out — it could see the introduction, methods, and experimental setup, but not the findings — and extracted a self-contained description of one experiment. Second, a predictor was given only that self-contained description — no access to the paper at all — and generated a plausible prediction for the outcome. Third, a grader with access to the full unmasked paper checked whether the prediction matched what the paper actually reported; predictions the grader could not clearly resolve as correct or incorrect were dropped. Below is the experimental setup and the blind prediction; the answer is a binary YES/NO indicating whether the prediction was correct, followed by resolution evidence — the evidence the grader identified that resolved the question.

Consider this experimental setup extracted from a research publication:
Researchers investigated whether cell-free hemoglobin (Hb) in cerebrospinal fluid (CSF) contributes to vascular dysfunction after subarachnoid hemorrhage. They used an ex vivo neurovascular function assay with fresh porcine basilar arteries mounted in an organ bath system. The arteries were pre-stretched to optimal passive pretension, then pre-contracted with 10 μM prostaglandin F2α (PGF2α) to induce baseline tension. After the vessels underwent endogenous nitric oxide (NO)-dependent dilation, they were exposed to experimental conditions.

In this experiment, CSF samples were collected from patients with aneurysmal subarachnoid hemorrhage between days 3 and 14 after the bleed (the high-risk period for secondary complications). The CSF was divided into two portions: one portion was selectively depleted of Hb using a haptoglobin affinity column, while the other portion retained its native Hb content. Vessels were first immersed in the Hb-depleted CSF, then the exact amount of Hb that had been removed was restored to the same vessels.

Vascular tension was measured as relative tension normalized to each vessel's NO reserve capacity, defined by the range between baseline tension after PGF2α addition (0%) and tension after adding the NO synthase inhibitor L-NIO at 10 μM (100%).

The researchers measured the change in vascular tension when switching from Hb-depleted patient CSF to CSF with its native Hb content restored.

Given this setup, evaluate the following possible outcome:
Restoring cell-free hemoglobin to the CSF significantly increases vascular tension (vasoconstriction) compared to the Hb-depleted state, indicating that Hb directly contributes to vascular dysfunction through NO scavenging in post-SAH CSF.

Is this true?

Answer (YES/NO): YES